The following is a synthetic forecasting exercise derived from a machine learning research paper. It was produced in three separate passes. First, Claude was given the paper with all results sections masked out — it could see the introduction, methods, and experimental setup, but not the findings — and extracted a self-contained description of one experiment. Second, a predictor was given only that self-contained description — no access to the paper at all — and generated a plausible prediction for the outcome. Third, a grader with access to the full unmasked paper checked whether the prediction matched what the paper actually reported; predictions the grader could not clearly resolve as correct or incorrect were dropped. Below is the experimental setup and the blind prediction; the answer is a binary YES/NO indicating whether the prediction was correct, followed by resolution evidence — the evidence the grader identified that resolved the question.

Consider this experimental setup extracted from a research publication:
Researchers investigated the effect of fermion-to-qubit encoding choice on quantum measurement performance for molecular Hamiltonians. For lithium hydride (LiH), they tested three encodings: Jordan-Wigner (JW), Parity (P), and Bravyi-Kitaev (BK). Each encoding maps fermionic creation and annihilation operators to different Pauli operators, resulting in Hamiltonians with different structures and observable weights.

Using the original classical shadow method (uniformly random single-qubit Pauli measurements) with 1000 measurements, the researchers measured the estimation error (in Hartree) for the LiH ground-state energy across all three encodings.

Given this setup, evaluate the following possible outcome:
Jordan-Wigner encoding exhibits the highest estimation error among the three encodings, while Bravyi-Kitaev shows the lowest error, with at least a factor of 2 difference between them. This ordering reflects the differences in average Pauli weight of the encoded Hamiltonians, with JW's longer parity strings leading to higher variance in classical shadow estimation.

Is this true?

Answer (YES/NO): NO